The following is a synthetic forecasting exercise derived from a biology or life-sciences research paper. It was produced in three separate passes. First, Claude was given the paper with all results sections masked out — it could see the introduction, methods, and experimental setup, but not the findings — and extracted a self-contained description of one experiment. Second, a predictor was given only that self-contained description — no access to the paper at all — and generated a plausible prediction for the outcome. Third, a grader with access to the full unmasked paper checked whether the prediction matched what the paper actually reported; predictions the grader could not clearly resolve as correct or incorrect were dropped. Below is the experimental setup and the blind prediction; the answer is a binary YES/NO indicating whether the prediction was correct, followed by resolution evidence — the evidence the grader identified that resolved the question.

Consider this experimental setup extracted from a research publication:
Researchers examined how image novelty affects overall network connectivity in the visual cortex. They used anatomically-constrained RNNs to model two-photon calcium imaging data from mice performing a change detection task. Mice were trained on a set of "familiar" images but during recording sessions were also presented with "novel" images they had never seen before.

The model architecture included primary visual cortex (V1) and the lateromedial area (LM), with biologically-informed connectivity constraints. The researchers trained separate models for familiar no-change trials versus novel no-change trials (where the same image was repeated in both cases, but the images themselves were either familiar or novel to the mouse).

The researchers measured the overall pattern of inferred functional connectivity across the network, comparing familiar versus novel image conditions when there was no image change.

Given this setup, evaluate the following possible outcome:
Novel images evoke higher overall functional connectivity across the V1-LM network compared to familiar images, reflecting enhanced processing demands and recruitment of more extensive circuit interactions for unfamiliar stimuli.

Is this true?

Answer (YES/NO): YES